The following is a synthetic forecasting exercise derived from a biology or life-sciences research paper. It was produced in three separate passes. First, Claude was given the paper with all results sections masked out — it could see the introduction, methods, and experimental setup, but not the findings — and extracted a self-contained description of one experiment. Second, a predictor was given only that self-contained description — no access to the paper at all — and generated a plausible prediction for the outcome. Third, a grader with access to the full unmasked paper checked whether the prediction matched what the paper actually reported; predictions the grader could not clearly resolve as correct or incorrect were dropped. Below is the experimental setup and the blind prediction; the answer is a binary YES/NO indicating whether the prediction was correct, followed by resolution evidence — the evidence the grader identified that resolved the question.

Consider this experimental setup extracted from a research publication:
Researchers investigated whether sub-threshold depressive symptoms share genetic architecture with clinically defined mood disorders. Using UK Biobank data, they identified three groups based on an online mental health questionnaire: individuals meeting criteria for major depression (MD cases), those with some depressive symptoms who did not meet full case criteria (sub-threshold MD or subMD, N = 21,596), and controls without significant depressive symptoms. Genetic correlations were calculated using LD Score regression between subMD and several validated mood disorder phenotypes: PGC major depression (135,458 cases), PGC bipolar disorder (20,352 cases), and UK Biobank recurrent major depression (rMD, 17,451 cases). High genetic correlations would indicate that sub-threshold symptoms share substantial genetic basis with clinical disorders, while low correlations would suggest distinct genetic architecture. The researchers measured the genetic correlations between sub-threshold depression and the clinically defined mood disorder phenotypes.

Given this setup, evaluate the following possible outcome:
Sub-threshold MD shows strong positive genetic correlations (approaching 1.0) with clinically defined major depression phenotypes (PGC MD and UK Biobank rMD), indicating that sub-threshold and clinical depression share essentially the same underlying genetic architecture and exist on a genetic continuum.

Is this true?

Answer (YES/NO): YES